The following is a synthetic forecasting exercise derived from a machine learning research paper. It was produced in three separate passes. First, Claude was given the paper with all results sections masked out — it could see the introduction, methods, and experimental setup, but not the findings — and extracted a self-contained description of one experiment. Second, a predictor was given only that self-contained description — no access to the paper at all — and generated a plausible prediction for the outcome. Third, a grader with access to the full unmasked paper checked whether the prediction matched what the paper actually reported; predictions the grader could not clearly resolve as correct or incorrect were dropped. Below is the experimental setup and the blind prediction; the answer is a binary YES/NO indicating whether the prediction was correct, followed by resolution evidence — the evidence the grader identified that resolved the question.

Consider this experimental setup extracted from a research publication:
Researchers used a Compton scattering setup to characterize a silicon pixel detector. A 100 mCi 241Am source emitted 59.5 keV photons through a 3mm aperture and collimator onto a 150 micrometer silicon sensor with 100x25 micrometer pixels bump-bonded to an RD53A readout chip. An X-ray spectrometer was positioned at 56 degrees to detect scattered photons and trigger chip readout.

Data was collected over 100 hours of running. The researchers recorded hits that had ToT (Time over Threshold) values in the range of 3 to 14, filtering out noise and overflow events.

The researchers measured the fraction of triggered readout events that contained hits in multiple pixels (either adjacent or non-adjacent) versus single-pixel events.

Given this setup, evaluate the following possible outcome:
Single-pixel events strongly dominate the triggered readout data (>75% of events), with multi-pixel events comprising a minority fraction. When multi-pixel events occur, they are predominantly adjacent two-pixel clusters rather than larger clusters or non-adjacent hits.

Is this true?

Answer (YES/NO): NO